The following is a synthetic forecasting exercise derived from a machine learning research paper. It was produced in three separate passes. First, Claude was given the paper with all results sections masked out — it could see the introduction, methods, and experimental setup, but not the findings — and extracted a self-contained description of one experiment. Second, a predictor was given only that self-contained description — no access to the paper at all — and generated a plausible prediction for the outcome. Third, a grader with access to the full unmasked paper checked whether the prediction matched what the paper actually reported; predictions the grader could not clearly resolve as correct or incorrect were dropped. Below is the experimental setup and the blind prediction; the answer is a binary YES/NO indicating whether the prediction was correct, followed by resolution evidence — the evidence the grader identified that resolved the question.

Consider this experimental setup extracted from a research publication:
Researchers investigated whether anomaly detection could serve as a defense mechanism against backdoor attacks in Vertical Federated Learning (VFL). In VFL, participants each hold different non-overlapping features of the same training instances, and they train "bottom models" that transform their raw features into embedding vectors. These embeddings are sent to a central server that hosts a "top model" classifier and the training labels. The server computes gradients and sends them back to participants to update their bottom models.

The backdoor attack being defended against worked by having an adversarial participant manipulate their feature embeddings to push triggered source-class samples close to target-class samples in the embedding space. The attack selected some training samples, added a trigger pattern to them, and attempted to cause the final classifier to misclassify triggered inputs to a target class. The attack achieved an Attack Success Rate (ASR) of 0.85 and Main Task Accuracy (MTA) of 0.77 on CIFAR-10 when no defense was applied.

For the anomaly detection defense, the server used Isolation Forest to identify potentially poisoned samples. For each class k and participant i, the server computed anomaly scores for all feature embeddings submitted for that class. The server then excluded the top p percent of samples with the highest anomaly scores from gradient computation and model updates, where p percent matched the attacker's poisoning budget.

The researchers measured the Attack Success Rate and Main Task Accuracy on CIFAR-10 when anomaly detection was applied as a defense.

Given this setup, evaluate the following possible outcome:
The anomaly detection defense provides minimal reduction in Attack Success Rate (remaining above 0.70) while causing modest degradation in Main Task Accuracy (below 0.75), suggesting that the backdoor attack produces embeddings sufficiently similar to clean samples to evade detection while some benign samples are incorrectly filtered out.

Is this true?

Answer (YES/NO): NO